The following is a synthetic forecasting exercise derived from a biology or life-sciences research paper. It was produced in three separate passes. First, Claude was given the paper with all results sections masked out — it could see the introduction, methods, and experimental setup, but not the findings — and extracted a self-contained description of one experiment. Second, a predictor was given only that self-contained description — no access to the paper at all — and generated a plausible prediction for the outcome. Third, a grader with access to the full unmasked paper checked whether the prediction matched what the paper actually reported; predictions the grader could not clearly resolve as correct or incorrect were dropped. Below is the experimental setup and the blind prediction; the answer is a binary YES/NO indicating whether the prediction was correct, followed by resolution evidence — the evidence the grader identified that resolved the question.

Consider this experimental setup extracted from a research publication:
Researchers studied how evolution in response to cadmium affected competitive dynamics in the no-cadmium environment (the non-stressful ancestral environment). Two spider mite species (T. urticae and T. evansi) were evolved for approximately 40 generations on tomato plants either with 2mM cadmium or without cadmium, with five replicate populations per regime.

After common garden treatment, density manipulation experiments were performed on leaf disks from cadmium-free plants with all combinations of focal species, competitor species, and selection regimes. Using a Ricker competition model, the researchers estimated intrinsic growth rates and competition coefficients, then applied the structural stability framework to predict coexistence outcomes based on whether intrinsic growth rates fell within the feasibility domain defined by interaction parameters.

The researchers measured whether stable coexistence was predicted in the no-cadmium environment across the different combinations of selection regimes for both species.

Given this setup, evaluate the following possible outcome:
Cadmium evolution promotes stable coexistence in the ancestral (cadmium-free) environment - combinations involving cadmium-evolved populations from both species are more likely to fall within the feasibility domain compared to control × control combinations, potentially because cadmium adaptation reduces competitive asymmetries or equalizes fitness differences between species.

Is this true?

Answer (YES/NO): NO